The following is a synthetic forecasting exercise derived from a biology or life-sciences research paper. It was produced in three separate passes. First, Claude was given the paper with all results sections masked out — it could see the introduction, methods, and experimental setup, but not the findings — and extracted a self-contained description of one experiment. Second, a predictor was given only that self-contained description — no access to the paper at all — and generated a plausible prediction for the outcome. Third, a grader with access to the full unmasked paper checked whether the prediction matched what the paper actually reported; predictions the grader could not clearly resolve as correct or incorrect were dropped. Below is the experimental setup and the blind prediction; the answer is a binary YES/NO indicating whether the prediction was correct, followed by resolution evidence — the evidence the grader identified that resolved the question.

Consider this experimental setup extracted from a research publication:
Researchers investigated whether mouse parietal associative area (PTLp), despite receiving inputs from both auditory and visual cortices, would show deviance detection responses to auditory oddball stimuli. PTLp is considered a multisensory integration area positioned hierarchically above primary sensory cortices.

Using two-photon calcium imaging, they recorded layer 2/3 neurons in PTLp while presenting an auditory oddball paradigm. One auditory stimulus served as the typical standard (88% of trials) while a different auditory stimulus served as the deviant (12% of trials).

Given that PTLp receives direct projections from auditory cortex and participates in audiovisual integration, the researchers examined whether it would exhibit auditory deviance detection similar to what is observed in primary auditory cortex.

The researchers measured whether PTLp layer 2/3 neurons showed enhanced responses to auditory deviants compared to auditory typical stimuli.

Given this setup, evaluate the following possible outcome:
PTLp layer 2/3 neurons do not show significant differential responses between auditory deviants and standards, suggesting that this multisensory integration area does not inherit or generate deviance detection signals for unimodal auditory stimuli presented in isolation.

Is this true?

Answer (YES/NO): YES